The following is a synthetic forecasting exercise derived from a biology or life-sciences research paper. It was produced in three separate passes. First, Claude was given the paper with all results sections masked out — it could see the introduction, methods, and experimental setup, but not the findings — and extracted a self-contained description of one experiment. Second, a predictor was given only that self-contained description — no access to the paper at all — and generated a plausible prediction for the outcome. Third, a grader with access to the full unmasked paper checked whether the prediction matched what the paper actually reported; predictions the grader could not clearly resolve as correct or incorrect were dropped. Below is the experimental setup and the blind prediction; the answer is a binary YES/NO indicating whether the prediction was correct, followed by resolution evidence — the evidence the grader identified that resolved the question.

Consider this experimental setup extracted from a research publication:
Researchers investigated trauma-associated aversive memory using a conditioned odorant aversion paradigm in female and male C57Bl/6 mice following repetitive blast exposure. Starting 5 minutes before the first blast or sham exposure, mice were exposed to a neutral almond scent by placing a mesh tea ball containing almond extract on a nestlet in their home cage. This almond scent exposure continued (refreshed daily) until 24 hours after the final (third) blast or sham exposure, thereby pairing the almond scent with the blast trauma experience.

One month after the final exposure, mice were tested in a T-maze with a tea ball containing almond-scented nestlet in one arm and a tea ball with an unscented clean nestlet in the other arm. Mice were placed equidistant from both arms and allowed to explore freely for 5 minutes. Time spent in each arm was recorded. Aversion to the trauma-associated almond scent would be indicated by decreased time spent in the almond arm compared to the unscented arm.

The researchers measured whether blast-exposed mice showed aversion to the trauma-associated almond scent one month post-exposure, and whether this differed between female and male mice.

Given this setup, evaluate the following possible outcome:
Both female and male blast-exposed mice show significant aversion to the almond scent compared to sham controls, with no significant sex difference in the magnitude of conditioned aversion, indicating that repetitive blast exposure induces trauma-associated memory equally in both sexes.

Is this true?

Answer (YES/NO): NO